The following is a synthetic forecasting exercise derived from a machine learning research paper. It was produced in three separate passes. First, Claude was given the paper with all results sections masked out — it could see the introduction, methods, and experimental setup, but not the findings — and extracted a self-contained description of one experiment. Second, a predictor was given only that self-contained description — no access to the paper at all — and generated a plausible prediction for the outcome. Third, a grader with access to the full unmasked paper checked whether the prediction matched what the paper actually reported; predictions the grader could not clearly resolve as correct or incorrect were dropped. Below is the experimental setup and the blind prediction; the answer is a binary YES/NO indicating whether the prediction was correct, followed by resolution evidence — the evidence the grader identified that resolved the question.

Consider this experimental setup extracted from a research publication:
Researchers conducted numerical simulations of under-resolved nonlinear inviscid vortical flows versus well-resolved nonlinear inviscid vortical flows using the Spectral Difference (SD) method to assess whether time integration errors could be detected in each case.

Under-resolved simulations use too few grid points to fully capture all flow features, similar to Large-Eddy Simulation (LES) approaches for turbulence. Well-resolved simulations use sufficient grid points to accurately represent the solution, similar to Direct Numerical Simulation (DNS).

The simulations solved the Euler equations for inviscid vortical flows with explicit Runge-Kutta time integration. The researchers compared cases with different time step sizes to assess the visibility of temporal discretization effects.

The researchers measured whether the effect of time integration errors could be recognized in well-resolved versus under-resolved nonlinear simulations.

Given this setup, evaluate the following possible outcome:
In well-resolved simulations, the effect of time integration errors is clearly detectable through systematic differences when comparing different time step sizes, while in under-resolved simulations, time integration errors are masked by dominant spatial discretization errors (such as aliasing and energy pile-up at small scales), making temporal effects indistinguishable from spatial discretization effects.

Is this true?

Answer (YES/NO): YES